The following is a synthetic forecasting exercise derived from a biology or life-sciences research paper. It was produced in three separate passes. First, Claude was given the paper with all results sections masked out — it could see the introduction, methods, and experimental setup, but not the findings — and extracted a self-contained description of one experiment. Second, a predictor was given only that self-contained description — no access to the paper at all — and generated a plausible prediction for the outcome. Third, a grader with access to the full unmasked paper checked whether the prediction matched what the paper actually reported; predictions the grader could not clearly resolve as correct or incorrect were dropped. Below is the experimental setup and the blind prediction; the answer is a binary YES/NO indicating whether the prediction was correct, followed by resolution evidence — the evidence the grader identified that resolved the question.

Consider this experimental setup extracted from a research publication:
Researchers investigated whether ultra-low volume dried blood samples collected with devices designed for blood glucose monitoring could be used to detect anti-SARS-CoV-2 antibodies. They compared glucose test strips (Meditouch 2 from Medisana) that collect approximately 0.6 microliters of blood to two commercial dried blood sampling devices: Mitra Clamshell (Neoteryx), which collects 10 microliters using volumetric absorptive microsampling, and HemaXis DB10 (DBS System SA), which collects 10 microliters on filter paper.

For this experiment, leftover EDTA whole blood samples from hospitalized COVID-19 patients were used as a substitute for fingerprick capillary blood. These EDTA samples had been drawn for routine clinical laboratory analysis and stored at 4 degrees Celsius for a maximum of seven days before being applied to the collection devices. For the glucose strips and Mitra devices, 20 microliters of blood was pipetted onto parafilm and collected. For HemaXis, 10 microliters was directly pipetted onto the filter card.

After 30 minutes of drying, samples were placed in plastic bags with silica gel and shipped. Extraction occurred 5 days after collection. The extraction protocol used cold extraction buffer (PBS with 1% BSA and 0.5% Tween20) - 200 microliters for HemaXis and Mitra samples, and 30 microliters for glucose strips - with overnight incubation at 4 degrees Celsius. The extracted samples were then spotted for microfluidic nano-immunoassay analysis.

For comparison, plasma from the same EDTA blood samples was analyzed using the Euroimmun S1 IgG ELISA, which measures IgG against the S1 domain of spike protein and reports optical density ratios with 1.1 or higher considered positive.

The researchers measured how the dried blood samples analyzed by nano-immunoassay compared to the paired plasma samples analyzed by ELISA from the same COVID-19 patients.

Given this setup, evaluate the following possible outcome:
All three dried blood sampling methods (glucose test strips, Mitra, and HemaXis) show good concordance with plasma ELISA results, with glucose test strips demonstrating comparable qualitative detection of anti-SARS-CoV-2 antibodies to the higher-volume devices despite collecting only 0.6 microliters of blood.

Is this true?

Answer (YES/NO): YES